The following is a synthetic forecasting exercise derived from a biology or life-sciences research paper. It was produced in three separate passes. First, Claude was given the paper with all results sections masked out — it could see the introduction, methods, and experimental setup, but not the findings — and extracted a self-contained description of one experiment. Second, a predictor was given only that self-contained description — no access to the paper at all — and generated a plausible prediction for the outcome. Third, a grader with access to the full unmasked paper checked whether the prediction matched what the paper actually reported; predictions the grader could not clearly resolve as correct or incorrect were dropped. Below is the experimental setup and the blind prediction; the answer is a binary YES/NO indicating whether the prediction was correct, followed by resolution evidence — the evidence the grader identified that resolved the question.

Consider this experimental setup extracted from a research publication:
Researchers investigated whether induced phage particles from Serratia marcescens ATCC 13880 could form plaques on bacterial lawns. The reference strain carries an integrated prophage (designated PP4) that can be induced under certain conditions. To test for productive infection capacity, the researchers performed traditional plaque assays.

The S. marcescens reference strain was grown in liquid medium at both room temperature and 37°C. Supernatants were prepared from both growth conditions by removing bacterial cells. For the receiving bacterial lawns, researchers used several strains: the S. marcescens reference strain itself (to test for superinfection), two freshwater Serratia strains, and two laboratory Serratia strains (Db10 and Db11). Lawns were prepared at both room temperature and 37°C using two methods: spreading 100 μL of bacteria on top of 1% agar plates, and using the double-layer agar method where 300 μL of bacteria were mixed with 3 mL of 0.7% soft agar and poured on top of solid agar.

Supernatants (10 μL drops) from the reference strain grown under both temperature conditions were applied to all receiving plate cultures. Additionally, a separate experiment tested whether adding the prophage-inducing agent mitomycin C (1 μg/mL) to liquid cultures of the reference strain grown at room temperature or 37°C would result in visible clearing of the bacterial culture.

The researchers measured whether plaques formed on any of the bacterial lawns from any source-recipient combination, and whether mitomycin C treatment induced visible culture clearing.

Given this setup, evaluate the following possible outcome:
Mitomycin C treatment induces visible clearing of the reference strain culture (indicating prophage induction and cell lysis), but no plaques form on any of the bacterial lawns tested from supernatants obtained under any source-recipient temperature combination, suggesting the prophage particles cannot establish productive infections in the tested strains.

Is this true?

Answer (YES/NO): NO